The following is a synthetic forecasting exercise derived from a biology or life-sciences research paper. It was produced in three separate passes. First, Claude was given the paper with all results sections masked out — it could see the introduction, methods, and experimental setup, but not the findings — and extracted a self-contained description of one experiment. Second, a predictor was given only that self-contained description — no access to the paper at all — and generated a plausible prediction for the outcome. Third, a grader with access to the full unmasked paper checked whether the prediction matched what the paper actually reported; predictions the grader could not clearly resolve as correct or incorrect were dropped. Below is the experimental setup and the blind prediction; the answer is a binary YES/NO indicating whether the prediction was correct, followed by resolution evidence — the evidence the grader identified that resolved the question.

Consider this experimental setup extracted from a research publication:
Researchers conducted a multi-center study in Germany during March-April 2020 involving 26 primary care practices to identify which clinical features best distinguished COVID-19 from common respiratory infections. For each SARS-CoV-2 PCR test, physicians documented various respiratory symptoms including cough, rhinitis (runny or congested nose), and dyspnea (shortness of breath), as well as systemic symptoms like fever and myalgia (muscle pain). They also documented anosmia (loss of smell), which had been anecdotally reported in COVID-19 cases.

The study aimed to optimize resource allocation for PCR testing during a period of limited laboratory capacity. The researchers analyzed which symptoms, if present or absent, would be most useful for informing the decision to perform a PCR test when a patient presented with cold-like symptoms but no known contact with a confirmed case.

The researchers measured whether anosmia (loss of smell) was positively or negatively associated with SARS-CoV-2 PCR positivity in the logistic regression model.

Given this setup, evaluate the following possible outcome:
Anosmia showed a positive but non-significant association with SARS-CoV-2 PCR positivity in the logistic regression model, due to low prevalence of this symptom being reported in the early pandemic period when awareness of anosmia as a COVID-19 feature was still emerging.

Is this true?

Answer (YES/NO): NO